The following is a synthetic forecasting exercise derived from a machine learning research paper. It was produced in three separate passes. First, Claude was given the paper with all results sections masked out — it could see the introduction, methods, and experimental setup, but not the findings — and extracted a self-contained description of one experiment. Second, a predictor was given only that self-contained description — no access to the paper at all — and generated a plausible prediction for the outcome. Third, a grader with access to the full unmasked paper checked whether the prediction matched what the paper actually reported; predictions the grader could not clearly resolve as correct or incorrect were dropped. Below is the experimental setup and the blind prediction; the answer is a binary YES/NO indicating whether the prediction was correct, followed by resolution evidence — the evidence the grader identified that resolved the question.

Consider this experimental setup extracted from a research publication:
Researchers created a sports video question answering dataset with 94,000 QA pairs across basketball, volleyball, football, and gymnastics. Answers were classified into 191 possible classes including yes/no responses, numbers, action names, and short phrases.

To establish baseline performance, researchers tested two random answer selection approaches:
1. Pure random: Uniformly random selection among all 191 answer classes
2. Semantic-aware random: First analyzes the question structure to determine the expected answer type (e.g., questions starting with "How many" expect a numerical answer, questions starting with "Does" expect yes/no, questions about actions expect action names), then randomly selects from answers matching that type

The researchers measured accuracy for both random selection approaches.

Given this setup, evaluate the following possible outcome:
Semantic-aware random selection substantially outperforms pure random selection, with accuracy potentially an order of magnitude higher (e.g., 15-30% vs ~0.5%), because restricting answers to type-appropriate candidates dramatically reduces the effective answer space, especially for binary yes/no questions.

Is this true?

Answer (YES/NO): YES